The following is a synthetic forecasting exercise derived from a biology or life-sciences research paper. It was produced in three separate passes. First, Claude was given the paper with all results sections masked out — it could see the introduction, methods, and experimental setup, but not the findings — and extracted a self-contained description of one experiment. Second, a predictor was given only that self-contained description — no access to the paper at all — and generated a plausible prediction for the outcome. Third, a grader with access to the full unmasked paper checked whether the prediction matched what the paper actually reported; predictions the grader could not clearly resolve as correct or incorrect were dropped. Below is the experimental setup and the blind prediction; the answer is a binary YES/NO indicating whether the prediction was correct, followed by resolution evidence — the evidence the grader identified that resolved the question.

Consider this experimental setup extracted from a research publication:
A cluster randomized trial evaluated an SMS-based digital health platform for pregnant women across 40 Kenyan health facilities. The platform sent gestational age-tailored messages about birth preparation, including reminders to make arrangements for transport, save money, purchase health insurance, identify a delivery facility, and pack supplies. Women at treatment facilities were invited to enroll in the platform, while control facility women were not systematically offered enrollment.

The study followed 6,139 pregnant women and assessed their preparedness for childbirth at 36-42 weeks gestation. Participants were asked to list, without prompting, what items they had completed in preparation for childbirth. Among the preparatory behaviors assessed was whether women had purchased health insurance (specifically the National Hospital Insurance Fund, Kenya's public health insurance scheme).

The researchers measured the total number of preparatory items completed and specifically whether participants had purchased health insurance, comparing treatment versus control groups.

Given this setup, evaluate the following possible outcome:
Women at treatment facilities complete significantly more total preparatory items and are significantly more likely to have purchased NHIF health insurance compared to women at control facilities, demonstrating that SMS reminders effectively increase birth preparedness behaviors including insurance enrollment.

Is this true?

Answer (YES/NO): YES